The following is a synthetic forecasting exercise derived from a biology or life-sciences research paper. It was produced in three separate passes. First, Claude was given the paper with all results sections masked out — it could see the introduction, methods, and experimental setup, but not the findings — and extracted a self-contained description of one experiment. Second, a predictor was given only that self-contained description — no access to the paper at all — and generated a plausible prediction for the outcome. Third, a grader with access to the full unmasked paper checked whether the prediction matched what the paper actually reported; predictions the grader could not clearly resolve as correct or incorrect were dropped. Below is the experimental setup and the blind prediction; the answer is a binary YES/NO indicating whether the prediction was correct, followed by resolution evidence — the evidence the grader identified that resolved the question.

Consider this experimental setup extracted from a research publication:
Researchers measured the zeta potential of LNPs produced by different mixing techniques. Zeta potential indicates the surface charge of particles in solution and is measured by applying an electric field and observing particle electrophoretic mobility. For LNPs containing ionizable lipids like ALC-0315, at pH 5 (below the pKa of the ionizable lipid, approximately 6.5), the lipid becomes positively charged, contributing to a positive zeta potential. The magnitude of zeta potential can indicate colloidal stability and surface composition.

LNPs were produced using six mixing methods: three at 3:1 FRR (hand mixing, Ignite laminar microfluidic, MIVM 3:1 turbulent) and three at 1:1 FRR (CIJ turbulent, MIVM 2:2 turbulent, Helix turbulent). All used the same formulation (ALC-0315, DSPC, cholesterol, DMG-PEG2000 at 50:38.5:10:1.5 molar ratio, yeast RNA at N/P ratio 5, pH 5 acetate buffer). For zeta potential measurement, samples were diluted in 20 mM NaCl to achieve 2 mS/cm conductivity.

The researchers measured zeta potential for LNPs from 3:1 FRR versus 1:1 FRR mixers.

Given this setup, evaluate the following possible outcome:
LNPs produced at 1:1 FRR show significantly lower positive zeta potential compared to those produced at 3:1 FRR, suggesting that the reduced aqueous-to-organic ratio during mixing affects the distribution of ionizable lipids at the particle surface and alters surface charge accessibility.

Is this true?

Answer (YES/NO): NO